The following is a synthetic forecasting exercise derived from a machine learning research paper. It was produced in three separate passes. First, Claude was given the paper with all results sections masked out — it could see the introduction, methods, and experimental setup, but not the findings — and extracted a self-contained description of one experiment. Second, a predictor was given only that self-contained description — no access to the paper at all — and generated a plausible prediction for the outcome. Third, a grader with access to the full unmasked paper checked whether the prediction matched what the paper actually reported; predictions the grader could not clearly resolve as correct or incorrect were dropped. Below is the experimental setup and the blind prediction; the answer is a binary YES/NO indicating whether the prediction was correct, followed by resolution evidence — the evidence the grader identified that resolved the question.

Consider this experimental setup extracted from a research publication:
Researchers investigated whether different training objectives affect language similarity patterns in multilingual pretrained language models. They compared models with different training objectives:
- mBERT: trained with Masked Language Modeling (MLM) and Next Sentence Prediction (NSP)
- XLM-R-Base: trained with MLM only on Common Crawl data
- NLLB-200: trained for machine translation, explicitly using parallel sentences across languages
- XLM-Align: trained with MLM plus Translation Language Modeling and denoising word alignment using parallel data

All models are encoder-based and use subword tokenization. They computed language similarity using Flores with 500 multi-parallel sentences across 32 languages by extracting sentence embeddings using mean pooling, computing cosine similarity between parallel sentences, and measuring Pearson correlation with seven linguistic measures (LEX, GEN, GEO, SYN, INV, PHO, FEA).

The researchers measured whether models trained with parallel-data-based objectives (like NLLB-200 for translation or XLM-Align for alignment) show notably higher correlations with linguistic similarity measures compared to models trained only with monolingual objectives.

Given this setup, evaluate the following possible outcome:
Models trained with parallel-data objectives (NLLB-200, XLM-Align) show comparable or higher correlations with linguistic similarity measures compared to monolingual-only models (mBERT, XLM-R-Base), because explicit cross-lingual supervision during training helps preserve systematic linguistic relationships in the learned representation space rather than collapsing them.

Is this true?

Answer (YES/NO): NO